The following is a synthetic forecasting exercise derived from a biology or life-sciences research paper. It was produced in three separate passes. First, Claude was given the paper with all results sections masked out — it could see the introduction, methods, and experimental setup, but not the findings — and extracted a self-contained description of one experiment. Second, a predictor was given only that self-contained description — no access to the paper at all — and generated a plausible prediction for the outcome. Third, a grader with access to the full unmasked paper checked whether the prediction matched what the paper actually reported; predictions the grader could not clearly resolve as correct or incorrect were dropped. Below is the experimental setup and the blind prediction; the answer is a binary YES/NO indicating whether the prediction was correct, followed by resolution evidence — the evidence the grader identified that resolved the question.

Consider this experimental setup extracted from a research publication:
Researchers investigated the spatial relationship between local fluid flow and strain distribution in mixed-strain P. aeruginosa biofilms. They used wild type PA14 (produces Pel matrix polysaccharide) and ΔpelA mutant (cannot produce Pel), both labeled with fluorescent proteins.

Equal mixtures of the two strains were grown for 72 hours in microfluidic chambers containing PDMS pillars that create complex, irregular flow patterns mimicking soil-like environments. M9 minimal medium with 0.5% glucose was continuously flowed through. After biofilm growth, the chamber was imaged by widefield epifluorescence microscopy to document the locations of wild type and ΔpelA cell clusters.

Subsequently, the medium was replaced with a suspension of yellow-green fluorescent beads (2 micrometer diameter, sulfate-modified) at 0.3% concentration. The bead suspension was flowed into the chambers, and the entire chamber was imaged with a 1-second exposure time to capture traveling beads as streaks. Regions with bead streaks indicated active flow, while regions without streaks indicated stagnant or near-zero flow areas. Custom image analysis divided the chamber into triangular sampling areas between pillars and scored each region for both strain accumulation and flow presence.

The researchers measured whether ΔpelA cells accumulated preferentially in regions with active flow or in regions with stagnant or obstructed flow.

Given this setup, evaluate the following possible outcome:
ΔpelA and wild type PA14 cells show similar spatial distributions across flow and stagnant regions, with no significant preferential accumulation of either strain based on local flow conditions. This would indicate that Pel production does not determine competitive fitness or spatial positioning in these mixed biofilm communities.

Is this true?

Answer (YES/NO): NO